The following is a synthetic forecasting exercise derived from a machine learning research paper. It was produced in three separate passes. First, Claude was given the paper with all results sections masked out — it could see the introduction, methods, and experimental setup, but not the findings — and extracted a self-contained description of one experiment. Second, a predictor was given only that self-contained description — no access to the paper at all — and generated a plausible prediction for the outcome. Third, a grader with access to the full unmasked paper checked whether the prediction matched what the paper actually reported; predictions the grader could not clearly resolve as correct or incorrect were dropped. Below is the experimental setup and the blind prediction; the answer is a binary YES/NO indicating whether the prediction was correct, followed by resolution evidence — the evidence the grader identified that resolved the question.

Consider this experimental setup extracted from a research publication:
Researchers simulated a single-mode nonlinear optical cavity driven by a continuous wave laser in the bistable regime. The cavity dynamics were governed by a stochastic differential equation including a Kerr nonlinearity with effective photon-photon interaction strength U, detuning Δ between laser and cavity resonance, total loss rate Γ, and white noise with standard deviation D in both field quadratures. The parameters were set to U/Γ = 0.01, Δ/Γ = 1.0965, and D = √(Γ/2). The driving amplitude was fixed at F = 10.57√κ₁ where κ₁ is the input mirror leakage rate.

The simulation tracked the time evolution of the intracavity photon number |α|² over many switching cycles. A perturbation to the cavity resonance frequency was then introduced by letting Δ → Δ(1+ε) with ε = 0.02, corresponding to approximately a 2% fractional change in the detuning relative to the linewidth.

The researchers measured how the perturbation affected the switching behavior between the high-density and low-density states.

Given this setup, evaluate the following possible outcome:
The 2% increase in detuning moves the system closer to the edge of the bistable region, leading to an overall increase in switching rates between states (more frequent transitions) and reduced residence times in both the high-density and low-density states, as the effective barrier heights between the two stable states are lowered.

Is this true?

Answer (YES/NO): NO